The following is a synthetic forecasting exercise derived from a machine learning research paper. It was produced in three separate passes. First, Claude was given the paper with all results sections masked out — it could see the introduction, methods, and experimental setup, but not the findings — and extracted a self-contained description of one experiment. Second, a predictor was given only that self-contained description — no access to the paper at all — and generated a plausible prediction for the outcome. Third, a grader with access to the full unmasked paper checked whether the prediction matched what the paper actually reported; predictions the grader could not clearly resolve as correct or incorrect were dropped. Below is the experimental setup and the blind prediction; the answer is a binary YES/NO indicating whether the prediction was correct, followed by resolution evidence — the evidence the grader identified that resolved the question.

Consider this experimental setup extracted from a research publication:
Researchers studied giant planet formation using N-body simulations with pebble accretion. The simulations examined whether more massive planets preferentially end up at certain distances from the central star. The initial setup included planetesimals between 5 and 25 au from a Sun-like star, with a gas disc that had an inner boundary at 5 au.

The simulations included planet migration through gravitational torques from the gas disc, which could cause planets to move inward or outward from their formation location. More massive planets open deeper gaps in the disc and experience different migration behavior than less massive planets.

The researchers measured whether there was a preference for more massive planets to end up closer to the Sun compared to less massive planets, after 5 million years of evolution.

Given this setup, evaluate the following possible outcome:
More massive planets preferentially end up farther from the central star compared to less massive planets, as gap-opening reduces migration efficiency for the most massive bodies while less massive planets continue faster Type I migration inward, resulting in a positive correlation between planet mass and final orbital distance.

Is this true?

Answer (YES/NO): NO